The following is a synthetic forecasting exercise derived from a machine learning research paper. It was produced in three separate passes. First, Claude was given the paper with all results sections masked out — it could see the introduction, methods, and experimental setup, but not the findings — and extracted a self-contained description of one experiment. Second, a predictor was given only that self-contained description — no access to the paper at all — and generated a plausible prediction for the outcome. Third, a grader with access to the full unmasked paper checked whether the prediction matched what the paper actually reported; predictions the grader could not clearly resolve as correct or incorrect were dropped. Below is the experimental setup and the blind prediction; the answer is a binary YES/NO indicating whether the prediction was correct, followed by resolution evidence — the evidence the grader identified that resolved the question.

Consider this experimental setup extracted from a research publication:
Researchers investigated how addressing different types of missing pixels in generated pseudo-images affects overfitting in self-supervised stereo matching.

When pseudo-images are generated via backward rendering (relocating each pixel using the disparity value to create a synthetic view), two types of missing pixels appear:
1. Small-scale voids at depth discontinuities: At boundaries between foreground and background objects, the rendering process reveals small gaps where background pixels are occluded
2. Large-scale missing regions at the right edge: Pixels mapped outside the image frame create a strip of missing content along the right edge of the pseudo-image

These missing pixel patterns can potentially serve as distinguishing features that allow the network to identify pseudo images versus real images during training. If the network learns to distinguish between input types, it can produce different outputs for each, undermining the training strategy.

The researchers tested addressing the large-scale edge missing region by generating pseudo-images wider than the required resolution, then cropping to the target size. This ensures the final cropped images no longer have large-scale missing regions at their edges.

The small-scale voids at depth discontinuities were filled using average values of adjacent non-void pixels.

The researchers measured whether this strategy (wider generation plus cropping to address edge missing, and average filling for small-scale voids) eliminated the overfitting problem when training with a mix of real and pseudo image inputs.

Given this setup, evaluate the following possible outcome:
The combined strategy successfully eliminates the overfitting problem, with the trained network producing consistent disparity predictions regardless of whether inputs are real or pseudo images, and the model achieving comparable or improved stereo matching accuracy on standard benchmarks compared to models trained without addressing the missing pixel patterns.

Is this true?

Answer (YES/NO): NO